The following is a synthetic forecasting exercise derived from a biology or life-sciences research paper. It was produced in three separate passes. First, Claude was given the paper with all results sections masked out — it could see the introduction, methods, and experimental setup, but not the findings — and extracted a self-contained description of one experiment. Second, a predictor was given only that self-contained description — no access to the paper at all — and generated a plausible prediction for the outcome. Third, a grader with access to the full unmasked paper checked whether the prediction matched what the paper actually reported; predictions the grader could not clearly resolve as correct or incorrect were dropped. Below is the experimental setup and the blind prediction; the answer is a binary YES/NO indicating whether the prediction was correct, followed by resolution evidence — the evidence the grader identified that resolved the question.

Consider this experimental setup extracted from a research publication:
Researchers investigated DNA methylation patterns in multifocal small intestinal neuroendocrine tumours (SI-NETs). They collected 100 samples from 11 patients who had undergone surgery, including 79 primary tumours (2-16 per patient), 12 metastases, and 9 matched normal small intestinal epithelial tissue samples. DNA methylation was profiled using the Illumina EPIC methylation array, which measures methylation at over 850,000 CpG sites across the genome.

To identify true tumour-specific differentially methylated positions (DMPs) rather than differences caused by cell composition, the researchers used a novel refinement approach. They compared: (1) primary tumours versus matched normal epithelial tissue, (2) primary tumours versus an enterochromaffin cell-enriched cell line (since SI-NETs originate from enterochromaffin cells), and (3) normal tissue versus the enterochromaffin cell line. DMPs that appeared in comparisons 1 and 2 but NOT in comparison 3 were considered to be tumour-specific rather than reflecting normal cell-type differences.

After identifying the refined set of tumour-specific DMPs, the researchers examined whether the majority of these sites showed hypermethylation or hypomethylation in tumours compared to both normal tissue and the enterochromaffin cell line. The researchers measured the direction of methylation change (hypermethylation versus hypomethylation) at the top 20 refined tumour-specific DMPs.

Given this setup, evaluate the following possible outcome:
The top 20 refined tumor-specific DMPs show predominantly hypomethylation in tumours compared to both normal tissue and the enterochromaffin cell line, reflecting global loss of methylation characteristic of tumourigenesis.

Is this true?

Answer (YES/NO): NO